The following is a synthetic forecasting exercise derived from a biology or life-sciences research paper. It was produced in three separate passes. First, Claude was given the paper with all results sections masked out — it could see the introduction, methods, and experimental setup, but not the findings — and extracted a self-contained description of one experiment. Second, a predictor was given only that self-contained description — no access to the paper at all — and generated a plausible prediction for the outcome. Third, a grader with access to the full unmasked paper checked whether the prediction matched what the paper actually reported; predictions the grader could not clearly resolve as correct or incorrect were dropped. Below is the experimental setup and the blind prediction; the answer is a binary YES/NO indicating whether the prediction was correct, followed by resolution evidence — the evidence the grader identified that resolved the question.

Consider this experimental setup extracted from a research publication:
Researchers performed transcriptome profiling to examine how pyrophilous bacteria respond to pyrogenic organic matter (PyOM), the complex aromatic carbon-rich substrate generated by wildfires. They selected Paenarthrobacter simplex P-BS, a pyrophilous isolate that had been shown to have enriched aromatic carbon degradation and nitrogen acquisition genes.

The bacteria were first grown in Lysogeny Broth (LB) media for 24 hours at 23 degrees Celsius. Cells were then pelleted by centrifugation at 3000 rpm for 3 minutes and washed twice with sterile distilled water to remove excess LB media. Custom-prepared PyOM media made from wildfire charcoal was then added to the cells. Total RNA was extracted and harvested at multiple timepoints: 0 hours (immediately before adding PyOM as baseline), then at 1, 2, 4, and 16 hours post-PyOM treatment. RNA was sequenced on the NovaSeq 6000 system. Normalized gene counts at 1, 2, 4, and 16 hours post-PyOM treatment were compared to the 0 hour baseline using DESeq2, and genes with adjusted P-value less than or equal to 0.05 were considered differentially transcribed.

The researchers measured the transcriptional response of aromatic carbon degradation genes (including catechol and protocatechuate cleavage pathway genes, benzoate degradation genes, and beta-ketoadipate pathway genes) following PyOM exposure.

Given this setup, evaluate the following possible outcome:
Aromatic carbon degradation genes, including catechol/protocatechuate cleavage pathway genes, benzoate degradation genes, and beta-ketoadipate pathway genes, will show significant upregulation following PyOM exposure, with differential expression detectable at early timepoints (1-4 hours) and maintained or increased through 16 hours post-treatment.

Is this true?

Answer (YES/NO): YES